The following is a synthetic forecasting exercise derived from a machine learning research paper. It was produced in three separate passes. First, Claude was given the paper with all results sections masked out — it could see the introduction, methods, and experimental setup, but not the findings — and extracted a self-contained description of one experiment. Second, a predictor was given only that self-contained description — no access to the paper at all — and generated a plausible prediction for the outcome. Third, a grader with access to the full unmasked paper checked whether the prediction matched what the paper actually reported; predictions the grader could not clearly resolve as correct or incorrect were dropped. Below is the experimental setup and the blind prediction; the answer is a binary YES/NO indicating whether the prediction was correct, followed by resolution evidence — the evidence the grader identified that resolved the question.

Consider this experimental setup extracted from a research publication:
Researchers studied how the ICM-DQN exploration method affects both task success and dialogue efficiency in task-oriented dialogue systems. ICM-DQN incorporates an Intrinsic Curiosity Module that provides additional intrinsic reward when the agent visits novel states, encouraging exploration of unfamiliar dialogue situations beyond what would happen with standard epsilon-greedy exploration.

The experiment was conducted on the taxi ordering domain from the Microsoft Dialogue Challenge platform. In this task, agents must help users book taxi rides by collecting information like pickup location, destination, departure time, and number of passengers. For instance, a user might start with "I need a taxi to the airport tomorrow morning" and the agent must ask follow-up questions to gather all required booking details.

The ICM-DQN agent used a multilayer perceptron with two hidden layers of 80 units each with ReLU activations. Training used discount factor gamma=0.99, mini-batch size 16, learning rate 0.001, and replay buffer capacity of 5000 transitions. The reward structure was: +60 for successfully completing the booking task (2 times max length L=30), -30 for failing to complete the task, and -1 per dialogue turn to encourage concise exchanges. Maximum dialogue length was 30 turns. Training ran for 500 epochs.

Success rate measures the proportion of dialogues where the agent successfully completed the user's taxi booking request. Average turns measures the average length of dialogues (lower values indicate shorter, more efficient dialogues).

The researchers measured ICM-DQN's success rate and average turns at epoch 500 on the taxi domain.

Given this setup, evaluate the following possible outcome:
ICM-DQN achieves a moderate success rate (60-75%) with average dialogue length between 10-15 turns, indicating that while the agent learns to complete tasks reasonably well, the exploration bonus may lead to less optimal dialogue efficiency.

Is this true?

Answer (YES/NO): NO